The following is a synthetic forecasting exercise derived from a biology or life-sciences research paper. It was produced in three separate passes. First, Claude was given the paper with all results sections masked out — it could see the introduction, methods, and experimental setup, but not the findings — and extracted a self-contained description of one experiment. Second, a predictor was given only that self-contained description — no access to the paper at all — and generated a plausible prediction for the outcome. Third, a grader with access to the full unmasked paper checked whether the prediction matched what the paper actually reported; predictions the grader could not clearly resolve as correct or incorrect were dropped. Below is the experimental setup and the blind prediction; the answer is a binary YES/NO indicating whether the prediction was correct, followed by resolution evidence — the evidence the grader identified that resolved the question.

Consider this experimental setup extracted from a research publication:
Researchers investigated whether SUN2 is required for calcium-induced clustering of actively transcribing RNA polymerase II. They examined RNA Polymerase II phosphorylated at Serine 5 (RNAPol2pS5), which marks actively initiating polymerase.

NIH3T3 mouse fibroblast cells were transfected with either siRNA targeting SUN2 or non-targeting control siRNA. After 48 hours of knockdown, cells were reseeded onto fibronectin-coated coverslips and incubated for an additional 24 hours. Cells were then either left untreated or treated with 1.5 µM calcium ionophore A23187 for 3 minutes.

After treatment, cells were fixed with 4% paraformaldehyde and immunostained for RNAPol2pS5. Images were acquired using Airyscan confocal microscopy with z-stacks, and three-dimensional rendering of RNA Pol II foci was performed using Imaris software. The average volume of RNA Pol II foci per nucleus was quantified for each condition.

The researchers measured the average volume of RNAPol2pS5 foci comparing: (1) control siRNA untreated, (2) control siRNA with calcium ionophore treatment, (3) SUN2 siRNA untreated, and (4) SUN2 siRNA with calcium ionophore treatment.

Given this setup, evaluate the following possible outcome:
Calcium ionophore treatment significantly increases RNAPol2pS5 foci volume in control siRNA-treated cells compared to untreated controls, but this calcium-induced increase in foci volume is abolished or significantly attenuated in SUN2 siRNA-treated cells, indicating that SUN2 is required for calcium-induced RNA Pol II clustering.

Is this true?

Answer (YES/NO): YES